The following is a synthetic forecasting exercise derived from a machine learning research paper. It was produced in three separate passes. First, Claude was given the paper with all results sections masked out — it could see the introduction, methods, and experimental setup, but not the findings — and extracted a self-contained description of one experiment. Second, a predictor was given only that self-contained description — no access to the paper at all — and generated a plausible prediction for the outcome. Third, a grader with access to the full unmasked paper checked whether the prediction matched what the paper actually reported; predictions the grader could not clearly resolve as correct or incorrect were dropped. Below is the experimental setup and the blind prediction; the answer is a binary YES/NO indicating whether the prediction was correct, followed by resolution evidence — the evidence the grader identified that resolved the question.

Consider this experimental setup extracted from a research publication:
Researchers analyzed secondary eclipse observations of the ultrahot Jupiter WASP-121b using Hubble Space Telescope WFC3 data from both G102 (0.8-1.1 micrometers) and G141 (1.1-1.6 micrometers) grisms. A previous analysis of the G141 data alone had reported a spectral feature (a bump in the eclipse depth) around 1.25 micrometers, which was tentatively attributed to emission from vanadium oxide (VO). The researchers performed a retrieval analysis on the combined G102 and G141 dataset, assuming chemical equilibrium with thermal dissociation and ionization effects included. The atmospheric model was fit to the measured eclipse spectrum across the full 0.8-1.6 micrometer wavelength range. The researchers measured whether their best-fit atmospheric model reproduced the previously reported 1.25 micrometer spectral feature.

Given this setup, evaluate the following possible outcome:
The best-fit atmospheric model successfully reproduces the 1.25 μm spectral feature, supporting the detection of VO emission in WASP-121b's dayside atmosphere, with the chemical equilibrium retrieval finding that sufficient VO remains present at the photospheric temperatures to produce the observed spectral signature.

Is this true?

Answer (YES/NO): NO